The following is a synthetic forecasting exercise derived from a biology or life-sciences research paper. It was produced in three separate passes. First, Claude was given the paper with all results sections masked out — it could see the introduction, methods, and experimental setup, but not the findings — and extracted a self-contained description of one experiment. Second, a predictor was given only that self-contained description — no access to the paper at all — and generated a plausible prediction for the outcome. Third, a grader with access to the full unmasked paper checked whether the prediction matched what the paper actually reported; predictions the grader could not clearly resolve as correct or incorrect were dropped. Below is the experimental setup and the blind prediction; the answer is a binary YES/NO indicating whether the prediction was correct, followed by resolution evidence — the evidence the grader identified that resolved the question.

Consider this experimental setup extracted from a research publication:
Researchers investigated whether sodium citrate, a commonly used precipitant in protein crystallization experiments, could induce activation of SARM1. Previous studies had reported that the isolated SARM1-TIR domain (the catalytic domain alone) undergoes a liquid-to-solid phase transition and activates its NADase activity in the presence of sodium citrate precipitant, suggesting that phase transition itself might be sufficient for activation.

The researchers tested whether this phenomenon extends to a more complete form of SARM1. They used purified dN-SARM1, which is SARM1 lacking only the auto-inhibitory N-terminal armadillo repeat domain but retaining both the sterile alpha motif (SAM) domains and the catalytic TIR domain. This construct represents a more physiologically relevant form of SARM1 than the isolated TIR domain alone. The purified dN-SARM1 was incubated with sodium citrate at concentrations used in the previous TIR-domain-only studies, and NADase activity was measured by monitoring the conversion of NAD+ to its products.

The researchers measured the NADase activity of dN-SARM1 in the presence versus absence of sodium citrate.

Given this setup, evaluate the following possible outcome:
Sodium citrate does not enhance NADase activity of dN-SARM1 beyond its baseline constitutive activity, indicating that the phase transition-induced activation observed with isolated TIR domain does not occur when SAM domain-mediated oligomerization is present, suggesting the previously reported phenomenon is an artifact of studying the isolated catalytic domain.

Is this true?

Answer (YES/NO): NO